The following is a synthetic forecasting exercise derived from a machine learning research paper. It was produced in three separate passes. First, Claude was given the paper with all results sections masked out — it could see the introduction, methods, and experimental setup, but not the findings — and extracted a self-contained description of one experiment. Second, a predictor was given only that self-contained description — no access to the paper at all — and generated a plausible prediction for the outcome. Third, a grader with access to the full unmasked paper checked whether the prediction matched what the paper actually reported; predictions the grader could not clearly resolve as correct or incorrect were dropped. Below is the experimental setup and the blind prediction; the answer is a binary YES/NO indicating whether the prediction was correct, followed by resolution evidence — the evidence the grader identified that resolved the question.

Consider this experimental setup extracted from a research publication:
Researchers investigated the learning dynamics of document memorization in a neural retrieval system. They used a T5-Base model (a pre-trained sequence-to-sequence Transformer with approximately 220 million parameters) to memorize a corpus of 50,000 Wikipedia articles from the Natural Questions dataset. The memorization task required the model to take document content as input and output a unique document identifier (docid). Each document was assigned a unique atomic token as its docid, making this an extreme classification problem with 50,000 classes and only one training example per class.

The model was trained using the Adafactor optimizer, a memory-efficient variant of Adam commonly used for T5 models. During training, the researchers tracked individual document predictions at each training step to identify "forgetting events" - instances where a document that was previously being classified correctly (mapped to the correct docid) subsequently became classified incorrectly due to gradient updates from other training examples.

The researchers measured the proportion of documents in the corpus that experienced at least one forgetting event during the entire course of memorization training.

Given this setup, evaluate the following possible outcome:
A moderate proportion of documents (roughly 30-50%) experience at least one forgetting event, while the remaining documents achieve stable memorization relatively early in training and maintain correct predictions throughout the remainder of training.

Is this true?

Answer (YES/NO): NO